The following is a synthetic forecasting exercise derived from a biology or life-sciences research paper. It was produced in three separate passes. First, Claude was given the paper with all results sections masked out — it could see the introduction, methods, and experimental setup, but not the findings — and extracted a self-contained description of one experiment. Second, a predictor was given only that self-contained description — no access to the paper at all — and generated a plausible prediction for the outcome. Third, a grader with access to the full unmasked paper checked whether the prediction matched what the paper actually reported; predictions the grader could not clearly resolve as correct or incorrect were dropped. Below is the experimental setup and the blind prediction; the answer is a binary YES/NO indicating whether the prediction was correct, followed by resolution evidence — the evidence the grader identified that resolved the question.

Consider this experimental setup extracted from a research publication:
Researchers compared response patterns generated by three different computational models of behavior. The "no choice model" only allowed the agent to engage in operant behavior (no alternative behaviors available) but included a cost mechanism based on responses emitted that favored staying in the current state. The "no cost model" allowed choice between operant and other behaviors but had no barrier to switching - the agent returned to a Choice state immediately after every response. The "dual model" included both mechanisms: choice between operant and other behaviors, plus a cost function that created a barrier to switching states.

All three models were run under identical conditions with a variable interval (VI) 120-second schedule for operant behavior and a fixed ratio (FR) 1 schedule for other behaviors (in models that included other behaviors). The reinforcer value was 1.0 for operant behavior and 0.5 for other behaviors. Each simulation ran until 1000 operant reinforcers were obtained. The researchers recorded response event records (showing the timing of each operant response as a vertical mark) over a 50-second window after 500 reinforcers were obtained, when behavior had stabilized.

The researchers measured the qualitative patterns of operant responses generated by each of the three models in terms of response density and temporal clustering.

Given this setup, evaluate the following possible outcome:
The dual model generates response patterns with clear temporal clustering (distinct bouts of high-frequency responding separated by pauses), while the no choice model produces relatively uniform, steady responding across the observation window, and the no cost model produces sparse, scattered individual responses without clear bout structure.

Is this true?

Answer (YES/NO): YES